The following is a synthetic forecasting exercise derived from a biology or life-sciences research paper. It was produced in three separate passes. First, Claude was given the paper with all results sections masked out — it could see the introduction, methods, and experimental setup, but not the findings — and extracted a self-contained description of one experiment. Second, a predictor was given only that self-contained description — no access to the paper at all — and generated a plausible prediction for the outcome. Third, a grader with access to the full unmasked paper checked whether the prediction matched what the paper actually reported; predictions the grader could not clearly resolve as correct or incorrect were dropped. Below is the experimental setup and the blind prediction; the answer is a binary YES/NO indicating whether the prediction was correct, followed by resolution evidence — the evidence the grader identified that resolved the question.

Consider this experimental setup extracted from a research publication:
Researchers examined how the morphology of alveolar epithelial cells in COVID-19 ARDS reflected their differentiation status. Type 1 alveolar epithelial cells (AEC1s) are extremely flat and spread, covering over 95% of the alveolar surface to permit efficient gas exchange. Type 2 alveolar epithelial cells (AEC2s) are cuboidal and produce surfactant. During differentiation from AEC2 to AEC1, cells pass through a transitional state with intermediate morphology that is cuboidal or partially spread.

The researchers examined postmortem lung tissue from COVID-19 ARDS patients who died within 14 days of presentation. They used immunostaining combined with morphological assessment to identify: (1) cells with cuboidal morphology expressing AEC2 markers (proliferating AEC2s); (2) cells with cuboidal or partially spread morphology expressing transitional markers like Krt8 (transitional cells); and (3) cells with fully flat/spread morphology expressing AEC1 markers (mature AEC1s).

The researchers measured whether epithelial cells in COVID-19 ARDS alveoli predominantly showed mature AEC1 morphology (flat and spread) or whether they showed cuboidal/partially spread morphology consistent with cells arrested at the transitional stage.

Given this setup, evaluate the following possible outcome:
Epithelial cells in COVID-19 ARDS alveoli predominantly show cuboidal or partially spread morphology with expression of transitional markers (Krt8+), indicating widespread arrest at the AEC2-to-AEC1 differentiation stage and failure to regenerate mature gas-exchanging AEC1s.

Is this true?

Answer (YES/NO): YES